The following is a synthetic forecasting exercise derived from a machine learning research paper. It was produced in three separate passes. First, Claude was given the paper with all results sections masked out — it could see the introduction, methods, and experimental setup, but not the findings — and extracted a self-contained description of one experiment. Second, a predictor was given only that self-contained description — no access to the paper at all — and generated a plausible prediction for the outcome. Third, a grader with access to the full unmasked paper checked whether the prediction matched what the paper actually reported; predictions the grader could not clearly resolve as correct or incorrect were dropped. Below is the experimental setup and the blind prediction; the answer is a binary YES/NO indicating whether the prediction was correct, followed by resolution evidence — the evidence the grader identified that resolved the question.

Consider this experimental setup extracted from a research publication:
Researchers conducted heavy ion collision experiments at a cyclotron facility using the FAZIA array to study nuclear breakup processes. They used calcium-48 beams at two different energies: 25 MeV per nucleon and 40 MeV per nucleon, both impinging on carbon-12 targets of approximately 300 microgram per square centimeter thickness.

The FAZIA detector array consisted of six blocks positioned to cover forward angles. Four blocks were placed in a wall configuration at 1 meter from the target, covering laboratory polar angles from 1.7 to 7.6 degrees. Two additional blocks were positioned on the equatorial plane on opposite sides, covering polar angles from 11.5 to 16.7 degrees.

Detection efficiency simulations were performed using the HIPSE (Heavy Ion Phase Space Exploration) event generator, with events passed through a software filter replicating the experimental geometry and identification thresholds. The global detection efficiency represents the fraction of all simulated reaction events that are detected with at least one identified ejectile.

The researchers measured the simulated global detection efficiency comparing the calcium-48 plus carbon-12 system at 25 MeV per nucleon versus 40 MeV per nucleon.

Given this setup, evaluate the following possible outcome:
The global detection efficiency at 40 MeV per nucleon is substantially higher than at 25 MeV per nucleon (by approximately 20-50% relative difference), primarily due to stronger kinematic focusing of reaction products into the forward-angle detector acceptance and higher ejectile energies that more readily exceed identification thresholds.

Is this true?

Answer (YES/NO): NO